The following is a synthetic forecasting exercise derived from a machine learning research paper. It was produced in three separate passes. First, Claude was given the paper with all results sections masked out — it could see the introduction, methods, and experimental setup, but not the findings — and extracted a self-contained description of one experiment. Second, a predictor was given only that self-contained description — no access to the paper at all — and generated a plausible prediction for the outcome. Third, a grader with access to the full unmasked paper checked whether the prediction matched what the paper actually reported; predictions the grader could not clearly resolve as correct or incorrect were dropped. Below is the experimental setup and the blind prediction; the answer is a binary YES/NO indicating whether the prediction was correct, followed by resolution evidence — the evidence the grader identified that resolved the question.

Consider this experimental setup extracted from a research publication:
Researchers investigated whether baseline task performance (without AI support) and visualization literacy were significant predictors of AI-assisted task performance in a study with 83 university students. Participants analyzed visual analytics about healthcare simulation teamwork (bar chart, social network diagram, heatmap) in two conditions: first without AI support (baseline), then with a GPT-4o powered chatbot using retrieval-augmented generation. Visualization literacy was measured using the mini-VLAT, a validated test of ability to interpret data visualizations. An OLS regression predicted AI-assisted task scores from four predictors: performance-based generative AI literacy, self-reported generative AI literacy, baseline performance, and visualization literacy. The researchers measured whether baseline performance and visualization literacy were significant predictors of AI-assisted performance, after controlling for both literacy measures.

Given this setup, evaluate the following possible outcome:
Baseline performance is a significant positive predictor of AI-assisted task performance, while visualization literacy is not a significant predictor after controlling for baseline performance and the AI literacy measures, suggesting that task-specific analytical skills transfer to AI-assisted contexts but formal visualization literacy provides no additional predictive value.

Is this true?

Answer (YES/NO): NO